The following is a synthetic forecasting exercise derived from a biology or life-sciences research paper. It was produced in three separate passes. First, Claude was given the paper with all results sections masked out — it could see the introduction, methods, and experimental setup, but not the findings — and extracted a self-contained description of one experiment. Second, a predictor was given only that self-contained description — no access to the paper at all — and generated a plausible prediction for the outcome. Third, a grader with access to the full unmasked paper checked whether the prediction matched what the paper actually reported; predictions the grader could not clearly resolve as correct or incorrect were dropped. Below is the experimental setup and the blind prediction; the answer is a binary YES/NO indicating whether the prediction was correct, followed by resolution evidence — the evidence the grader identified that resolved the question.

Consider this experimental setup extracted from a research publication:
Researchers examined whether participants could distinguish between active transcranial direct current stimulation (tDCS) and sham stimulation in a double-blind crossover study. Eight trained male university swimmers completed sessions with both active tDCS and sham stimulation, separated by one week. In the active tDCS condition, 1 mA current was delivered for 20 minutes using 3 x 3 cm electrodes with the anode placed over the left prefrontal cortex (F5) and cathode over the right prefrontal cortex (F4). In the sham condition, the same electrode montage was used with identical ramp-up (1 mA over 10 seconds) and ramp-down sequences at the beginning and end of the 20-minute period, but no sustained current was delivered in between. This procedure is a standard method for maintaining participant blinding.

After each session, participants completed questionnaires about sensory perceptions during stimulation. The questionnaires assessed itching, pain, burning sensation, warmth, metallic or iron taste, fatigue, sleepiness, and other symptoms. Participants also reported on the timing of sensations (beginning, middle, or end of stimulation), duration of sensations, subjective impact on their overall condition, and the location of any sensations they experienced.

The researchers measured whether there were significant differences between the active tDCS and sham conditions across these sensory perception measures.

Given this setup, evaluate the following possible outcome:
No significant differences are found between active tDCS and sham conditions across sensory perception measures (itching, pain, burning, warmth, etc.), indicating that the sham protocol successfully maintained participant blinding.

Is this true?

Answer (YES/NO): YES